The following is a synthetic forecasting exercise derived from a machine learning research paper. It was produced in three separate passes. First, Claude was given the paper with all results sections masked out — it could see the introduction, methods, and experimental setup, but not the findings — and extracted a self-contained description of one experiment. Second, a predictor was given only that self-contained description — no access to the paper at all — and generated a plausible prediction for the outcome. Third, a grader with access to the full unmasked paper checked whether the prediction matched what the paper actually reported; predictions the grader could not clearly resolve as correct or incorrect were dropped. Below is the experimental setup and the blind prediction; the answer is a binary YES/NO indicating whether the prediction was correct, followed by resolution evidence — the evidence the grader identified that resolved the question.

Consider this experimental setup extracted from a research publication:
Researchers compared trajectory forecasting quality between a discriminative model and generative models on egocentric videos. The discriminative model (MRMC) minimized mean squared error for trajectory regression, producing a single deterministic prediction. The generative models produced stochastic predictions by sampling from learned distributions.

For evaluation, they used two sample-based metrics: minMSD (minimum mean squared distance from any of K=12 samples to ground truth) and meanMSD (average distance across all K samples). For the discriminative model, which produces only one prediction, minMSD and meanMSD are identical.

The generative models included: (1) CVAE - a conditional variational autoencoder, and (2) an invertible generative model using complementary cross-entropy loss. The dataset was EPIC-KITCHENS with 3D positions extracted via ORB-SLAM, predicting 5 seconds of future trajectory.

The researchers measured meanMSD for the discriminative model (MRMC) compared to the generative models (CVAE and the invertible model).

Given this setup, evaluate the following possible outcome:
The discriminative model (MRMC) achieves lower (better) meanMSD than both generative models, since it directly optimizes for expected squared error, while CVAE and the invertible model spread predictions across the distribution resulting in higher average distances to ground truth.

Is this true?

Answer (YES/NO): YES